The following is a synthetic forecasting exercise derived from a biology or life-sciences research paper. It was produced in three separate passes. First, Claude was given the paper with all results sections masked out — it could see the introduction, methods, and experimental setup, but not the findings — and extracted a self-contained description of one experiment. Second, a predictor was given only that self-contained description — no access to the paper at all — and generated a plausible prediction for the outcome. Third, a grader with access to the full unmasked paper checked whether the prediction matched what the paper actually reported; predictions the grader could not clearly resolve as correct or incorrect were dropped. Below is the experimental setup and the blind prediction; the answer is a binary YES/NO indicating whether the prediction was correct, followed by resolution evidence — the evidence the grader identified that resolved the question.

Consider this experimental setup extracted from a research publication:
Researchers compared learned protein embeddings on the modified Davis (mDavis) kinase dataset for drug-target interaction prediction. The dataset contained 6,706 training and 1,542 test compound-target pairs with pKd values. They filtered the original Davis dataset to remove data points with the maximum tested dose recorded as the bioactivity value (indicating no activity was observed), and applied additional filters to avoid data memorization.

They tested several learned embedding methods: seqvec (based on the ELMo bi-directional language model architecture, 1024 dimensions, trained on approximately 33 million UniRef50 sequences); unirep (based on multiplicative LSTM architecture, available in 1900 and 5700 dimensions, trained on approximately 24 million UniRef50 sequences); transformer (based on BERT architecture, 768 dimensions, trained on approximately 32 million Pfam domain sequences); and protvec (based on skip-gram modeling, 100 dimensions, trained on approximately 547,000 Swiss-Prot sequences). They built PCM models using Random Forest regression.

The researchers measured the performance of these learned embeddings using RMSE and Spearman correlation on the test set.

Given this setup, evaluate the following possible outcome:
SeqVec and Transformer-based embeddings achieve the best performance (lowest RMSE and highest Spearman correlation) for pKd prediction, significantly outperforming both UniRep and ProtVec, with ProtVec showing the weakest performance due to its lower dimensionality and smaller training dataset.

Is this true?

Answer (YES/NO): NO